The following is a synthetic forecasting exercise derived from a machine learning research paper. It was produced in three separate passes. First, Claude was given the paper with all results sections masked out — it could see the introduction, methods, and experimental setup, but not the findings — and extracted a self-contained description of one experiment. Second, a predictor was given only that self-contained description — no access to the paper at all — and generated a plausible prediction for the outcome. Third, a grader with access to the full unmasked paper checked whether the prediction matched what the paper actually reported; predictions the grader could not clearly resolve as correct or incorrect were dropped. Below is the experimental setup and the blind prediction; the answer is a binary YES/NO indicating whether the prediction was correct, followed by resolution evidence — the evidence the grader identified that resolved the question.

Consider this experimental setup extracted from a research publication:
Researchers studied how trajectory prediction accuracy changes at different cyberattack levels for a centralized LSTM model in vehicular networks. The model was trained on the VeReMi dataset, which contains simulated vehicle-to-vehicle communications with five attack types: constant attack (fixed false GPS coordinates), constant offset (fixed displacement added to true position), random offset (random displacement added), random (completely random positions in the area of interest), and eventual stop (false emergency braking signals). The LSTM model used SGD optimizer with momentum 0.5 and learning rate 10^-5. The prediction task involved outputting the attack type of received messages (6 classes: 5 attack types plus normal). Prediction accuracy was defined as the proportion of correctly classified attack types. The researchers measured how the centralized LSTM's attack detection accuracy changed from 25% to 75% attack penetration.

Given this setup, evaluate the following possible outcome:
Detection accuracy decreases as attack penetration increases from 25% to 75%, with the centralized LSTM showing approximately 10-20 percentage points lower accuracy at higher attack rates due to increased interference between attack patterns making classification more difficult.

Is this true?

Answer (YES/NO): NO